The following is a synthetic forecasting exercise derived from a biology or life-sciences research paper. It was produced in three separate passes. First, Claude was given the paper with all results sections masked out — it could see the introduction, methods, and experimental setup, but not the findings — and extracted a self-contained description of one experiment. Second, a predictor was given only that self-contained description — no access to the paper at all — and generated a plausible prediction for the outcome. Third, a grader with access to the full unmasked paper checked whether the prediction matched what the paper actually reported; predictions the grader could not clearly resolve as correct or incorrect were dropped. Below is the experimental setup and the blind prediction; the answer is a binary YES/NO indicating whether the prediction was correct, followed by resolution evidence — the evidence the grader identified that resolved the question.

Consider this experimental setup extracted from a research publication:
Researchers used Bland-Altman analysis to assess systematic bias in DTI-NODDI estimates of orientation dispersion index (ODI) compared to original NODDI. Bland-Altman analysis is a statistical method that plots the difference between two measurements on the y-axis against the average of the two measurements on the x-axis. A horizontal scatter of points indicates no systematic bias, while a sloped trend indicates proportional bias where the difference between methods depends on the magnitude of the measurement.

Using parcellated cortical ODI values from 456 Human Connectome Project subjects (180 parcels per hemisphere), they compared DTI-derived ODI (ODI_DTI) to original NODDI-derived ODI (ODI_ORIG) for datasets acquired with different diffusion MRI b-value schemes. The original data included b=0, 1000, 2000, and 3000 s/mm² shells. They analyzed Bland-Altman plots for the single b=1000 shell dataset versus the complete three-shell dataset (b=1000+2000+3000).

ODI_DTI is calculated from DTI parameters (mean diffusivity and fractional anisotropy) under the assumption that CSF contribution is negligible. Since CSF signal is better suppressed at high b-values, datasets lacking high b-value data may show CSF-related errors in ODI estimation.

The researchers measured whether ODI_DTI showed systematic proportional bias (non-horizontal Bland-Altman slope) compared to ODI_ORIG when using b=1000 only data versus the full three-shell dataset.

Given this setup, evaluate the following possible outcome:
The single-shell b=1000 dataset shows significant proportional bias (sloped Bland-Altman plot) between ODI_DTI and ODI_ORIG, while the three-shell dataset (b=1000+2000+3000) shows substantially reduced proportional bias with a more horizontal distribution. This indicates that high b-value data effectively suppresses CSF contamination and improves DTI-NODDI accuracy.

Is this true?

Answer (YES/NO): NO